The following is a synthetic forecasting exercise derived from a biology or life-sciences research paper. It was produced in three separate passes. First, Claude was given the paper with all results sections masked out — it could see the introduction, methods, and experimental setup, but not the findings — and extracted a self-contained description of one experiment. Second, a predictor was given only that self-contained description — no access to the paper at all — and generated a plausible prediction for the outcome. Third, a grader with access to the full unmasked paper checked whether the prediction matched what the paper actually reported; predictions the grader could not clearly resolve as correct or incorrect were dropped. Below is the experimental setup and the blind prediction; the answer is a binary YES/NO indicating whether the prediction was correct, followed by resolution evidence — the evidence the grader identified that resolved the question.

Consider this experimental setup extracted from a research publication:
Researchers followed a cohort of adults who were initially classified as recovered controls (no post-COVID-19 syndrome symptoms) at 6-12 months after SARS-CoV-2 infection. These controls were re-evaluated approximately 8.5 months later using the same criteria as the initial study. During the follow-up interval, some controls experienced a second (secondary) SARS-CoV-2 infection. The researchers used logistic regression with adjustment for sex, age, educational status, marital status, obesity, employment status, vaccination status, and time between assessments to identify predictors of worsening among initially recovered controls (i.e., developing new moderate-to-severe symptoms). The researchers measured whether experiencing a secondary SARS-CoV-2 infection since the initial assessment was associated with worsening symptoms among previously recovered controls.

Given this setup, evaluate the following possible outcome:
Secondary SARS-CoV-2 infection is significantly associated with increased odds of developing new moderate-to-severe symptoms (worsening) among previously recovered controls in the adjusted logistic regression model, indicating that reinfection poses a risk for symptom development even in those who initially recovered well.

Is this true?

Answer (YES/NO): YES